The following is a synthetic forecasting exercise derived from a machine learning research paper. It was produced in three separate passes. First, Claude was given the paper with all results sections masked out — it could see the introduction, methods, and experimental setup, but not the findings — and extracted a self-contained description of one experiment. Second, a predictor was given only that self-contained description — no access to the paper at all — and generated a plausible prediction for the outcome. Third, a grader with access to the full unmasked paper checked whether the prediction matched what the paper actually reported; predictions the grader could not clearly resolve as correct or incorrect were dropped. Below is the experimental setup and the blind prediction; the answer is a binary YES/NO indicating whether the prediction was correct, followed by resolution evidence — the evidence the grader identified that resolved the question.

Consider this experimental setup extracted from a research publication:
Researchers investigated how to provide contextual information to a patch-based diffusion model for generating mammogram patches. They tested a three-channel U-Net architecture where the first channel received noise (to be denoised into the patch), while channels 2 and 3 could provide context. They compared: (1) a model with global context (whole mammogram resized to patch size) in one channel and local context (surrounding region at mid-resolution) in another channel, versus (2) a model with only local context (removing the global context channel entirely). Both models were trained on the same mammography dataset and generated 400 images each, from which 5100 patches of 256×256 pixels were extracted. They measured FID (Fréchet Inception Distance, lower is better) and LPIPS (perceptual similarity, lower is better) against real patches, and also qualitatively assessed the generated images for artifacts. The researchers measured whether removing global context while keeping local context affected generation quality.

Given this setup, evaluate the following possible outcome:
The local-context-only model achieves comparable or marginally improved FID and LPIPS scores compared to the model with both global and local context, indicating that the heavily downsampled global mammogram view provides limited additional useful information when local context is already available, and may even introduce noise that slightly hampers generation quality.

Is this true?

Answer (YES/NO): NO